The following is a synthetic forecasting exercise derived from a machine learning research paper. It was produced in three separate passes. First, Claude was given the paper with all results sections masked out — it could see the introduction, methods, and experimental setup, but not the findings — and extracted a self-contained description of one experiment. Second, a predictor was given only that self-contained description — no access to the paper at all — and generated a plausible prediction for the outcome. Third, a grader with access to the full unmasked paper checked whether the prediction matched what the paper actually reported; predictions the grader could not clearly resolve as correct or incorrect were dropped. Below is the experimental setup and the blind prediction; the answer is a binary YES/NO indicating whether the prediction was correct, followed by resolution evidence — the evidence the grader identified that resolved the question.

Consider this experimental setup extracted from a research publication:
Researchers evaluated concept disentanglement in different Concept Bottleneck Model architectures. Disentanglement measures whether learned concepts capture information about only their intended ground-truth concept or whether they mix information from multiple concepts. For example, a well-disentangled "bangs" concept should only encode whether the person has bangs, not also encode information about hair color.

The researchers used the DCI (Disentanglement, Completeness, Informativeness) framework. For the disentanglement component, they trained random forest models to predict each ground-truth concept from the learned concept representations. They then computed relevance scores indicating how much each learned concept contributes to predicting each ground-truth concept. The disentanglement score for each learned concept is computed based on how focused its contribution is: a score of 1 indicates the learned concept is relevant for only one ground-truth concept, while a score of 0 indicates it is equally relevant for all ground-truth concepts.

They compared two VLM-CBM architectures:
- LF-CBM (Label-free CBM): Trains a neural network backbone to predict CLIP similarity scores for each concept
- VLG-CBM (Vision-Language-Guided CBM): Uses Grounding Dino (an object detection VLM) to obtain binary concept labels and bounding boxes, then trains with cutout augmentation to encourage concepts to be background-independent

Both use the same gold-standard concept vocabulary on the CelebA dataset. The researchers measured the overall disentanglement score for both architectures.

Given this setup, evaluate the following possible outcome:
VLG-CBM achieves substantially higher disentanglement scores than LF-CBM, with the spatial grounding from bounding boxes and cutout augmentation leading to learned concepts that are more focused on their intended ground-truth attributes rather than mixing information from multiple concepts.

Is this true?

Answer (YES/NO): NO